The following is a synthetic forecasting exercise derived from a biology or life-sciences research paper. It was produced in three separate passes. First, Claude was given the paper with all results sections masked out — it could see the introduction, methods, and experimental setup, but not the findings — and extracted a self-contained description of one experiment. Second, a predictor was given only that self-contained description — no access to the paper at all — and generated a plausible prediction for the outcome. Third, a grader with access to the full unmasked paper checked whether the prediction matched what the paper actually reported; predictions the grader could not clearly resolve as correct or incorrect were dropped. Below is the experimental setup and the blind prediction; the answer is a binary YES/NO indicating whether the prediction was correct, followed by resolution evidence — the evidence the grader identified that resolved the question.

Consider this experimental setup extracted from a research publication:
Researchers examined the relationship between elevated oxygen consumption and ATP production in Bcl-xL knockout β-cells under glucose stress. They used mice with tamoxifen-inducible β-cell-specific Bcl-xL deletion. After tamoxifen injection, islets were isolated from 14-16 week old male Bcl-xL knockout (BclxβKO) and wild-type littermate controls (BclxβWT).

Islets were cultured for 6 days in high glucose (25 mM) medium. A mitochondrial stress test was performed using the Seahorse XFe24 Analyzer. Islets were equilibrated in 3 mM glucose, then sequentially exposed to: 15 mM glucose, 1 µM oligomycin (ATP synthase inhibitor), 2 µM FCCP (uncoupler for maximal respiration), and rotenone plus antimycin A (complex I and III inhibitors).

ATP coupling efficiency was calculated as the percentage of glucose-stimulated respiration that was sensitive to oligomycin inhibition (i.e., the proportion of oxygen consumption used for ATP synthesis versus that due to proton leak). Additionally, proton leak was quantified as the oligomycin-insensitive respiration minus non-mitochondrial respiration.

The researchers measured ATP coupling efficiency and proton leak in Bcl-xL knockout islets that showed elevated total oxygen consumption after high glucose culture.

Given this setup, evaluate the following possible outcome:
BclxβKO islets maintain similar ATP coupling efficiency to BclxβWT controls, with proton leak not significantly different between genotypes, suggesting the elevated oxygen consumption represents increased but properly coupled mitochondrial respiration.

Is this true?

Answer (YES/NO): NO